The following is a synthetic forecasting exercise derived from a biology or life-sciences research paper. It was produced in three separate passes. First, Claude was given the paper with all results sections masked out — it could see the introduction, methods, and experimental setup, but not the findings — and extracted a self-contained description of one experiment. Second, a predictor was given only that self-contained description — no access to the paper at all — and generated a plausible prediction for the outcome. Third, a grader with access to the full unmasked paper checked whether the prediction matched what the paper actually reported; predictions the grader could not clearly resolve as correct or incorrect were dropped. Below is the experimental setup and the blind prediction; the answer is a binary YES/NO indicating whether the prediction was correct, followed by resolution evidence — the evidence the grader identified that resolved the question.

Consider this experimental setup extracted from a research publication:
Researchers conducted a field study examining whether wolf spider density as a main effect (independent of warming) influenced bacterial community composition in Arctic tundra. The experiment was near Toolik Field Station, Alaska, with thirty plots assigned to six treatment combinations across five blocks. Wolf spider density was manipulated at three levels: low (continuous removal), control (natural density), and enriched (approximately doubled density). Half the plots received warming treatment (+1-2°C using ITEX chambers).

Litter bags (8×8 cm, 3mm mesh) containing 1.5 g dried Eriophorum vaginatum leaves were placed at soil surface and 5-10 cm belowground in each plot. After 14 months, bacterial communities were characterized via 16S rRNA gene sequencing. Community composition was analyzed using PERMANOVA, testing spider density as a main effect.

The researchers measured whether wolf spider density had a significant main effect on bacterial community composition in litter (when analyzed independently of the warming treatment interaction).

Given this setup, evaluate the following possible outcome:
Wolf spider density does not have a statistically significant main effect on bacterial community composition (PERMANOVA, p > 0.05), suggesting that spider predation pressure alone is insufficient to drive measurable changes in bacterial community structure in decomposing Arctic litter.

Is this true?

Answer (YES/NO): YES